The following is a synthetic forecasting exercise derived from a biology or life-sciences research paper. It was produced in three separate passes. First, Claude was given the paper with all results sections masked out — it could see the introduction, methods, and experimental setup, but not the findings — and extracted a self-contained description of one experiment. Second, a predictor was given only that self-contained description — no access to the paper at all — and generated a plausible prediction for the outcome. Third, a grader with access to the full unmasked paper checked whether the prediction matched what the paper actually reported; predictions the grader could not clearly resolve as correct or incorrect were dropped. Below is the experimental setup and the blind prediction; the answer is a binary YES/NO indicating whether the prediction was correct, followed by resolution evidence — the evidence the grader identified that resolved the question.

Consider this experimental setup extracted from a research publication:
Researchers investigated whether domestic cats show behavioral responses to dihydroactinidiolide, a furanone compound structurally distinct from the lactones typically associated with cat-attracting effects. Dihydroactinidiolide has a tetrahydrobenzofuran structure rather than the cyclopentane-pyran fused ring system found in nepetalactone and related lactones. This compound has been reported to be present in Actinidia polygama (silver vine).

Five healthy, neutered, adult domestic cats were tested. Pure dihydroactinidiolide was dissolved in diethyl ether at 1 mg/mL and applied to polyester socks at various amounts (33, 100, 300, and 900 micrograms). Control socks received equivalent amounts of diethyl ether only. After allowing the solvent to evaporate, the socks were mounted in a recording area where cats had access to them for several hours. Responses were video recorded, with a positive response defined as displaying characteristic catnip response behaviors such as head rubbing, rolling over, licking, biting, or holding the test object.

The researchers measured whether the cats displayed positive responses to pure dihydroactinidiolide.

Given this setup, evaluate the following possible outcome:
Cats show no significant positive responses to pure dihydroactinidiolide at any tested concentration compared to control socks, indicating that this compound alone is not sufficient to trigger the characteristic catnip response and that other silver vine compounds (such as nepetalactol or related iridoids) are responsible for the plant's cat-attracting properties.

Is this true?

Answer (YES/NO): NO